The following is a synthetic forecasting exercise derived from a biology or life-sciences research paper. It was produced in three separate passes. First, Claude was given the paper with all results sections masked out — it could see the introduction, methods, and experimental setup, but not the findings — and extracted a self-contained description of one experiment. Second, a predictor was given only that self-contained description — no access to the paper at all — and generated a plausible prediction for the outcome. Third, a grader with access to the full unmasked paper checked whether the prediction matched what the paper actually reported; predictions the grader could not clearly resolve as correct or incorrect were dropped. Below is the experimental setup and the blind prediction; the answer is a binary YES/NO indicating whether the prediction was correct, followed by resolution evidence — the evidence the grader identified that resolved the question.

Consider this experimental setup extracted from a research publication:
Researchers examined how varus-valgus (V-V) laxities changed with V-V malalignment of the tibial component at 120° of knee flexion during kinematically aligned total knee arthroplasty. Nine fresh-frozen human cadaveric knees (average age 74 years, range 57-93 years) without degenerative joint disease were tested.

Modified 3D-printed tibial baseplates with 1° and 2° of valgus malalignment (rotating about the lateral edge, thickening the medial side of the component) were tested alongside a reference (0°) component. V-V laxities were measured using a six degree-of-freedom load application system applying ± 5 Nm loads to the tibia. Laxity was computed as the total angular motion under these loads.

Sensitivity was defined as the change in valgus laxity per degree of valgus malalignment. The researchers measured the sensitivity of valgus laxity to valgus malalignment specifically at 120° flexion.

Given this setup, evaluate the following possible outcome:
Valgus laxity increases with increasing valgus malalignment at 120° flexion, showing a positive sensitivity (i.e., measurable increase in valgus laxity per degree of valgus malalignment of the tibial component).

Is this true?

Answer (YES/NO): NO